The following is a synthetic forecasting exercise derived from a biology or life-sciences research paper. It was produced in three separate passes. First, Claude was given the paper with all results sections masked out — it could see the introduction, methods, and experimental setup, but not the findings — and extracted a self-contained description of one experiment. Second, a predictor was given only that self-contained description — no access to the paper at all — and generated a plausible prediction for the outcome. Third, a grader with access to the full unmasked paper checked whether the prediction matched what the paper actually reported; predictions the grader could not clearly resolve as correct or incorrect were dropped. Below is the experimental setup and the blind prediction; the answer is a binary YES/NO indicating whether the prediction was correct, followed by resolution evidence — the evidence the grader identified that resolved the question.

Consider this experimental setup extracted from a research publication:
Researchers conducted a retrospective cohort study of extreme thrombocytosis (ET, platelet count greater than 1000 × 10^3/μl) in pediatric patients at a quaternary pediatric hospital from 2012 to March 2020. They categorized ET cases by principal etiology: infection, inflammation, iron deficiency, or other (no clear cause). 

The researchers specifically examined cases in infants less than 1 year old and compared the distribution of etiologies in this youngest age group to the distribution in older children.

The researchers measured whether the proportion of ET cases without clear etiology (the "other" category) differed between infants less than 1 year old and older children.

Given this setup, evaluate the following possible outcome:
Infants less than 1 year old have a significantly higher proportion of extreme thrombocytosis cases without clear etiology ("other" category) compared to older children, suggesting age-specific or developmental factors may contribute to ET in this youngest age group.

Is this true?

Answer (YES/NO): YES